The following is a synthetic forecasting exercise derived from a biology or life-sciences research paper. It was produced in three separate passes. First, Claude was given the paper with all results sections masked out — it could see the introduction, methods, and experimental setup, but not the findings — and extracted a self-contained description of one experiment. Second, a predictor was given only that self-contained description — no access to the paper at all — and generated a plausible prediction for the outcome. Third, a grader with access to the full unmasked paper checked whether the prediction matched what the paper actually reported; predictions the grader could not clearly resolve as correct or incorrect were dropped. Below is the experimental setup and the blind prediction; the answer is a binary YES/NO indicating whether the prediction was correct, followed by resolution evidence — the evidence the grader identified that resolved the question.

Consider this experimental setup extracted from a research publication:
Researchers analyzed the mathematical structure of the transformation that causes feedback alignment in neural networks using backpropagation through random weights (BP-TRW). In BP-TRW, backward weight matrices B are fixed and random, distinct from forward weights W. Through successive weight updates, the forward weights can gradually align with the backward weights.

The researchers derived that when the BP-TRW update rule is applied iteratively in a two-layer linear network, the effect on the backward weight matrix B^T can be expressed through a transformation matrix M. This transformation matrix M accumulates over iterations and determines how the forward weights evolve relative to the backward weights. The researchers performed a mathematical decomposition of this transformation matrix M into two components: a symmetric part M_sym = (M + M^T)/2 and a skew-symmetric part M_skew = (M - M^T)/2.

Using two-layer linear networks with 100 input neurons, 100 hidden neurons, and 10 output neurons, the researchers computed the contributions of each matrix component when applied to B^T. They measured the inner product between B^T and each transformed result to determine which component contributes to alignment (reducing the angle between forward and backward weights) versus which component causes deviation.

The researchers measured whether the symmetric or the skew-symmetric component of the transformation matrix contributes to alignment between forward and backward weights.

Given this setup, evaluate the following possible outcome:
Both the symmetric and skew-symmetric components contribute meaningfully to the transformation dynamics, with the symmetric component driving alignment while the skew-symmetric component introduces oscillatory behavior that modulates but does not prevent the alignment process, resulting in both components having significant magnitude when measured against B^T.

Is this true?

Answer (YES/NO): NO